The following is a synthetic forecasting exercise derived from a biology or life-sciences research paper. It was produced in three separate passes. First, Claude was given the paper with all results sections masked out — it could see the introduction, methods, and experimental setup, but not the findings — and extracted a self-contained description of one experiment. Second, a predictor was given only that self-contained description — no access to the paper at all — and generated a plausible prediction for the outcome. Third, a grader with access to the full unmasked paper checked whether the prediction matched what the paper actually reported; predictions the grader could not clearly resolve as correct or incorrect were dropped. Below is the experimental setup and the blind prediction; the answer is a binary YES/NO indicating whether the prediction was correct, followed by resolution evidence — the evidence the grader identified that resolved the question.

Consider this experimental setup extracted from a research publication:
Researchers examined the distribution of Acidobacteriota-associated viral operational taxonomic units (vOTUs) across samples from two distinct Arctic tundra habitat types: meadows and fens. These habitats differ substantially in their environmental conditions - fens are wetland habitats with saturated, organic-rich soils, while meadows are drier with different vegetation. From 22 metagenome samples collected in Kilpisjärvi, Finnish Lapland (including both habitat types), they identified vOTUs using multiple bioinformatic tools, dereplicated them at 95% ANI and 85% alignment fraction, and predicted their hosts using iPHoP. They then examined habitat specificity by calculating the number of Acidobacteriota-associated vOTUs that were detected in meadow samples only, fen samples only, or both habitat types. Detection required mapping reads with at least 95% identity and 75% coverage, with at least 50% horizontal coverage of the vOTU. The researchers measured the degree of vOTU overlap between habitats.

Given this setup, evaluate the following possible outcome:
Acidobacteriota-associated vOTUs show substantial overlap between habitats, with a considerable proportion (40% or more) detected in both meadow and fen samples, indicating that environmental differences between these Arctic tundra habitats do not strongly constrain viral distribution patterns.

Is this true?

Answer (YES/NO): NO